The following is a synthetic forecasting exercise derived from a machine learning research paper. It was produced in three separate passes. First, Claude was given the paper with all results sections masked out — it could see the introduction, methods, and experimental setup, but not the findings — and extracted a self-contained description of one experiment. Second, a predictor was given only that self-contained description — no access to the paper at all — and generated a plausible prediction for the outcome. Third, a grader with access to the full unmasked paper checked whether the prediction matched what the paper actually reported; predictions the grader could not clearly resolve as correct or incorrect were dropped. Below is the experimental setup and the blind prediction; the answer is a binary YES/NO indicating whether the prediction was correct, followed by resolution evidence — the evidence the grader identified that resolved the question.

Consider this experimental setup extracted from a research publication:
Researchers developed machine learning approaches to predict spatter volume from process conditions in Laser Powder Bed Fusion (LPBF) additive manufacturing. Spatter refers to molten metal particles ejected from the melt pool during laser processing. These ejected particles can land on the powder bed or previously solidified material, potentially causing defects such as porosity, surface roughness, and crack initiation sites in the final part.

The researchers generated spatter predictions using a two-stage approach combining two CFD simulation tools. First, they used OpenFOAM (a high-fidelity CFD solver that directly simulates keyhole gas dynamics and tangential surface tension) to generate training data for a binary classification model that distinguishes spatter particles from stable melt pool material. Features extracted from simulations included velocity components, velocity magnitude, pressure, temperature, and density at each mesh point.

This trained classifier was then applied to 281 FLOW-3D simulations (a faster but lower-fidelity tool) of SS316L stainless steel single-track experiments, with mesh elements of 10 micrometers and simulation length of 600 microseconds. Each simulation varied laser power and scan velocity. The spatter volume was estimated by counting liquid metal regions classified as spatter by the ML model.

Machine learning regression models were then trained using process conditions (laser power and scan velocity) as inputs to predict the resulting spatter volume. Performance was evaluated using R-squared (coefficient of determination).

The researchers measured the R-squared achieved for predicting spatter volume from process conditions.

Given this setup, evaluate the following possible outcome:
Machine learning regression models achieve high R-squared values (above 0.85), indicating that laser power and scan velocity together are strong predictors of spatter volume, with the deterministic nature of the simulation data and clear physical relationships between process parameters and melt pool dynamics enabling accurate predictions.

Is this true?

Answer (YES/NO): NO